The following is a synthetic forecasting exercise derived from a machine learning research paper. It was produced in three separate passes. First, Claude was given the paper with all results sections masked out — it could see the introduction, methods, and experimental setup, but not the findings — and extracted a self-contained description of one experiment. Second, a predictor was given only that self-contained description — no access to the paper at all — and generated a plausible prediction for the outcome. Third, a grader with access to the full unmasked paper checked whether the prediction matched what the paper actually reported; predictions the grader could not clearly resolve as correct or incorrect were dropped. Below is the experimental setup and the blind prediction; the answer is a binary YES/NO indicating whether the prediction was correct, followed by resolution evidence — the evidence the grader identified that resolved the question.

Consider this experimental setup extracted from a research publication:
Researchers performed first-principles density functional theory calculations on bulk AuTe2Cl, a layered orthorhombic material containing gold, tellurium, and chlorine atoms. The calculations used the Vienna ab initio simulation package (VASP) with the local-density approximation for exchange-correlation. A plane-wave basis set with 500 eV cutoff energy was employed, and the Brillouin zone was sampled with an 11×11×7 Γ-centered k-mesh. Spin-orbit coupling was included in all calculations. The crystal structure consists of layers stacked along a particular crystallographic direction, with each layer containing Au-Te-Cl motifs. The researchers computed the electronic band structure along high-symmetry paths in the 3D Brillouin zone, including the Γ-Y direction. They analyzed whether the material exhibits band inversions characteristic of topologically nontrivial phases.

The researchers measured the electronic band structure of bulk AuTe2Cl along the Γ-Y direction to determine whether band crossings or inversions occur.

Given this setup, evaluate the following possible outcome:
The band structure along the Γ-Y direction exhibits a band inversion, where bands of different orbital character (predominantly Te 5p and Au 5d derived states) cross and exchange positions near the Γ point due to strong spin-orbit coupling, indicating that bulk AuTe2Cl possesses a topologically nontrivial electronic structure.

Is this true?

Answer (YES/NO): NO